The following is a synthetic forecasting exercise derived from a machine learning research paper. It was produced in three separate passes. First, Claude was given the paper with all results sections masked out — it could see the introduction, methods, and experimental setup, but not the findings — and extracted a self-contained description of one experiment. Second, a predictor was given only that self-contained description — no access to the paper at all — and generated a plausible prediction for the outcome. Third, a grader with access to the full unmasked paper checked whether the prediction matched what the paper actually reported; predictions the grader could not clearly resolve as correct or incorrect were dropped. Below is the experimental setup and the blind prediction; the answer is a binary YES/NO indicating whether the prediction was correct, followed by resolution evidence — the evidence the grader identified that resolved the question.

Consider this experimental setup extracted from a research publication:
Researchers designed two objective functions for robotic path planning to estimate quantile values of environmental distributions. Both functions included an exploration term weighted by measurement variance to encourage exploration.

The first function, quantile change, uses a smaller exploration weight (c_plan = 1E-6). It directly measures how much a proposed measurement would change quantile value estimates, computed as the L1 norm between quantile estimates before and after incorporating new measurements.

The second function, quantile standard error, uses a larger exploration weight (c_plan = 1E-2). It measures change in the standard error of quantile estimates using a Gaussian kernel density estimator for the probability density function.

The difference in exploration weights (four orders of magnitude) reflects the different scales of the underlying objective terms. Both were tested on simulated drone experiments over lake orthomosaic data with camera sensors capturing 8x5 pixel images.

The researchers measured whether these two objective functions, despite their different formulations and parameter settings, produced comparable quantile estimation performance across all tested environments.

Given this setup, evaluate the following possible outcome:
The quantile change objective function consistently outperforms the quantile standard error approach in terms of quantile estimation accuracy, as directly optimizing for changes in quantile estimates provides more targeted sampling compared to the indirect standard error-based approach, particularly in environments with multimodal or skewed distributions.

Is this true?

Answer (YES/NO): NO